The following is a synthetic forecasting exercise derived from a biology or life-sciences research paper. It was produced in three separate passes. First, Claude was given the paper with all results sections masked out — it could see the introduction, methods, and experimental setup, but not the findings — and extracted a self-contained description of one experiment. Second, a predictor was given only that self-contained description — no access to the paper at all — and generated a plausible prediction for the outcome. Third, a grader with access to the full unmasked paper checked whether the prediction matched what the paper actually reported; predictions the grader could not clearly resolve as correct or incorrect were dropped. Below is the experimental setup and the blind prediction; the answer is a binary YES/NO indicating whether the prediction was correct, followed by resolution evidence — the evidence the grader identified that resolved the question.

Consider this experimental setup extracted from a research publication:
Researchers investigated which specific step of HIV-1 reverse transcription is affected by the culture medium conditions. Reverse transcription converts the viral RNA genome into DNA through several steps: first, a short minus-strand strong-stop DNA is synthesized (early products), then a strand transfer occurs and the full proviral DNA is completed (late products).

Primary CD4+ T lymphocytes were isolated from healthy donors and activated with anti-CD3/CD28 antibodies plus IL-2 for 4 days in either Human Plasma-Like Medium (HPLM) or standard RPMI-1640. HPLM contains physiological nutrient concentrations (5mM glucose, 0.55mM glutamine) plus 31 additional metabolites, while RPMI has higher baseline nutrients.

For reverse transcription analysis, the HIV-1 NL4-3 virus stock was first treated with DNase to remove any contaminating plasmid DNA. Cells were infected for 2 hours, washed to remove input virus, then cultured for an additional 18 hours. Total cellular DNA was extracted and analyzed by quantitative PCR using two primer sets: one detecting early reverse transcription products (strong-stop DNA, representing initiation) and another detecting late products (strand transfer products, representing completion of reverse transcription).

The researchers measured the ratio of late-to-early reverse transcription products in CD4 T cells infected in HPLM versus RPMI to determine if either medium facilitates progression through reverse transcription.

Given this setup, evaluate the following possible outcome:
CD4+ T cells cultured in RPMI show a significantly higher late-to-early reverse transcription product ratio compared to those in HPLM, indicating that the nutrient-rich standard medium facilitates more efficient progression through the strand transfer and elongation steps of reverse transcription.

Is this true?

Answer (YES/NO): NO